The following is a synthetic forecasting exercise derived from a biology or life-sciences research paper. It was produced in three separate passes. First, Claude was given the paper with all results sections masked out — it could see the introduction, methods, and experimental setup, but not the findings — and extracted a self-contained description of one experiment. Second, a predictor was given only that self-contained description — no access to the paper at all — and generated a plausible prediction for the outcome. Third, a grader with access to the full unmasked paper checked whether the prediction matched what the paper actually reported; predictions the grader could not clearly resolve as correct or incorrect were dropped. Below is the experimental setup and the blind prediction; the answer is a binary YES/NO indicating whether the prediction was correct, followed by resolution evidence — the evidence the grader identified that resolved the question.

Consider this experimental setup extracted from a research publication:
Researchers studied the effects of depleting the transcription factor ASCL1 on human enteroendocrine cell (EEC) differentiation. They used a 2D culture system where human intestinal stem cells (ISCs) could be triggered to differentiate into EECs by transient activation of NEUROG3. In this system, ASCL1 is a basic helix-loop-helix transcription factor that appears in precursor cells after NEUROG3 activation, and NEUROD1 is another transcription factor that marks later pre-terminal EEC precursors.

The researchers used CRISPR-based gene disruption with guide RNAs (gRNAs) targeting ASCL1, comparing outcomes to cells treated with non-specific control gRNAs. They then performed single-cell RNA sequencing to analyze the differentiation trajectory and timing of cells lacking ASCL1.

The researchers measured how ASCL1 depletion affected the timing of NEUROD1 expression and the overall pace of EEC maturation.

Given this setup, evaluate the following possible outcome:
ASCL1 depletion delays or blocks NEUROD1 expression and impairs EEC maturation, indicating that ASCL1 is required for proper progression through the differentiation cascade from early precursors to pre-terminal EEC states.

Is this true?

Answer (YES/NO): NO